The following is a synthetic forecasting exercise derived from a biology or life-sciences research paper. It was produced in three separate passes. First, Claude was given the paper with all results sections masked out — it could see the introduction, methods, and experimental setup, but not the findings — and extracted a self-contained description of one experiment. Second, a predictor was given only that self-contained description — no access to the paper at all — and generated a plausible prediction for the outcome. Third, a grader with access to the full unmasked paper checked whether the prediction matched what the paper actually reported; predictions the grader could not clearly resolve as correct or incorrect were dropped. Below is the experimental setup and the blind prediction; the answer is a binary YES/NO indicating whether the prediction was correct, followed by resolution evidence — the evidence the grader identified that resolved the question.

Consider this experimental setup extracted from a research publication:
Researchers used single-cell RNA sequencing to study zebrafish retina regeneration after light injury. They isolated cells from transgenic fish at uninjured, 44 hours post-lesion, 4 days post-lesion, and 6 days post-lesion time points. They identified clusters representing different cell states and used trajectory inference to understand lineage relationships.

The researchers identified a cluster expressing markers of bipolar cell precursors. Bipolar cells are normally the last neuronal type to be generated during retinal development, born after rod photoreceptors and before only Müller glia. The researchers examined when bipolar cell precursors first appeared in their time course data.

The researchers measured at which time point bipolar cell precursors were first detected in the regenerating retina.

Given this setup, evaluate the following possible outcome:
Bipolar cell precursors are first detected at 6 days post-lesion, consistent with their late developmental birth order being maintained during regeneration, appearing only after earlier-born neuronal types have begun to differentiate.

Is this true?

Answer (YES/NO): YES